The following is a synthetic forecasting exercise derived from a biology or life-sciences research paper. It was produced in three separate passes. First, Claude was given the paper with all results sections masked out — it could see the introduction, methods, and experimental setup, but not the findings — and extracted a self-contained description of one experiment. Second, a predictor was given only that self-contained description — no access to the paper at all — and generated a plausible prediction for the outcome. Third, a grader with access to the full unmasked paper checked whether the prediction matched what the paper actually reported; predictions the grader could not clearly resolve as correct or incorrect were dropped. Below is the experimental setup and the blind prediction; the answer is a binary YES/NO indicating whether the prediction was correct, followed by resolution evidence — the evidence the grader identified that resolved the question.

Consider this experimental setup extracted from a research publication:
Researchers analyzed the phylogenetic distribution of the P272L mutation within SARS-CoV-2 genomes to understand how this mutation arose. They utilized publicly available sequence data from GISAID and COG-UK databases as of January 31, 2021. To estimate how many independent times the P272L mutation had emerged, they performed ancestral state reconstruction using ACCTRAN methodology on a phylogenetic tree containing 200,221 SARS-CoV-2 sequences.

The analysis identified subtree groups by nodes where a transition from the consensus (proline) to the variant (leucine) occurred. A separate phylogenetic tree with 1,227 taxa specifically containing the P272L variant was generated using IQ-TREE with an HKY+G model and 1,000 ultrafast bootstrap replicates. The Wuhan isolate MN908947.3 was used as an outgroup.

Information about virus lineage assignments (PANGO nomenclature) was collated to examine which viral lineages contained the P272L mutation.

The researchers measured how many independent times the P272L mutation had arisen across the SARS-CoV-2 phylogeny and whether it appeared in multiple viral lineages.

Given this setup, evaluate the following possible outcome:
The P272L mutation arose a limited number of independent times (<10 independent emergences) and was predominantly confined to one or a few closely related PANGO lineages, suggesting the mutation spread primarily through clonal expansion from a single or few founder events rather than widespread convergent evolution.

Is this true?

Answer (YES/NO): NO